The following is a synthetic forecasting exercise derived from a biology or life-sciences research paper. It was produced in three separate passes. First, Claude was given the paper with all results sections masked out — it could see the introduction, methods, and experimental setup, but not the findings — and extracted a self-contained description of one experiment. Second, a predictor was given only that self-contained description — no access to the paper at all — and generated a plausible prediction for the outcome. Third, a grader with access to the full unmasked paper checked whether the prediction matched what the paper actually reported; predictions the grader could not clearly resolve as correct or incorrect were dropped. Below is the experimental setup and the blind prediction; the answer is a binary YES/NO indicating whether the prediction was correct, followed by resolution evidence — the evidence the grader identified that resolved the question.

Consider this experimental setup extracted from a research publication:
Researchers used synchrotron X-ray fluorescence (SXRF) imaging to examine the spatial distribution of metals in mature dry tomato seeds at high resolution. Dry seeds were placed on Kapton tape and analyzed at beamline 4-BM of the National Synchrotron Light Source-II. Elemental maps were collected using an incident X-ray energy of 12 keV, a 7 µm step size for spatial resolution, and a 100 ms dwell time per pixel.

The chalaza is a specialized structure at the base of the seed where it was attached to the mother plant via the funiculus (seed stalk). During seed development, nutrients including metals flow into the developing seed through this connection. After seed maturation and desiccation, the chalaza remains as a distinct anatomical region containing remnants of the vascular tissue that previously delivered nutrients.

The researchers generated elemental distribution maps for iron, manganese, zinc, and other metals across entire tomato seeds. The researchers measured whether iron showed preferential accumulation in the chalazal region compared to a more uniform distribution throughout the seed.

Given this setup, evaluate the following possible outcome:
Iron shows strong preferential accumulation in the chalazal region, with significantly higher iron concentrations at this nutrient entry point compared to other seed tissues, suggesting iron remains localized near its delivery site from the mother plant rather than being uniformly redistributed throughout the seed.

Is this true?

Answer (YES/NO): YES